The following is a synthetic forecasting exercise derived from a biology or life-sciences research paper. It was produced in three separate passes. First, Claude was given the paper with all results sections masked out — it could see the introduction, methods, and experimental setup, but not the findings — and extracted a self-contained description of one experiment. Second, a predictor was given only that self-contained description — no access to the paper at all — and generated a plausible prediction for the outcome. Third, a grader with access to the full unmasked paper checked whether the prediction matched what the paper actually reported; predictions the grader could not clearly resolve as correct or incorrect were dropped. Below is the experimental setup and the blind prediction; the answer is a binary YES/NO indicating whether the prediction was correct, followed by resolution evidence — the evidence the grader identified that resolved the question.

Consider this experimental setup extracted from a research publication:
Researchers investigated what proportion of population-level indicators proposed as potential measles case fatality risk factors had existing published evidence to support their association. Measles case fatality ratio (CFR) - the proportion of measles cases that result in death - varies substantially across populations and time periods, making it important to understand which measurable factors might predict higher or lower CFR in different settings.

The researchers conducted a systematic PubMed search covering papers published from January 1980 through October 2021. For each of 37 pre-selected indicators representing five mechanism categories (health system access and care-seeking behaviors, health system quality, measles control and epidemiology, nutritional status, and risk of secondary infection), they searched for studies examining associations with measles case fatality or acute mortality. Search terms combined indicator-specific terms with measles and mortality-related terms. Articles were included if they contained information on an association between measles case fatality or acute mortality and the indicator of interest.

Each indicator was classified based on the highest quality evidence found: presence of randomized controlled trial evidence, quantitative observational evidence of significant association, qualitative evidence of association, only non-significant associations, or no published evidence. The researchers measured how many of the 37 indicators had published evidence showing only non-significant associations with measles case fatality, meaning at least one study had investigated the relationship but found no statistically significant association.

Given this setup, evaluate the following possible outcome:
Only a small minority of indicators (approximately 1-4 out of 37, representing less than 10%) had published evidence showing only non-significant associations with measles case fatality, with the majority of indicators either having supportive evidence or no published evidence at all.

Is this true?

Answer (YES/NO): NO